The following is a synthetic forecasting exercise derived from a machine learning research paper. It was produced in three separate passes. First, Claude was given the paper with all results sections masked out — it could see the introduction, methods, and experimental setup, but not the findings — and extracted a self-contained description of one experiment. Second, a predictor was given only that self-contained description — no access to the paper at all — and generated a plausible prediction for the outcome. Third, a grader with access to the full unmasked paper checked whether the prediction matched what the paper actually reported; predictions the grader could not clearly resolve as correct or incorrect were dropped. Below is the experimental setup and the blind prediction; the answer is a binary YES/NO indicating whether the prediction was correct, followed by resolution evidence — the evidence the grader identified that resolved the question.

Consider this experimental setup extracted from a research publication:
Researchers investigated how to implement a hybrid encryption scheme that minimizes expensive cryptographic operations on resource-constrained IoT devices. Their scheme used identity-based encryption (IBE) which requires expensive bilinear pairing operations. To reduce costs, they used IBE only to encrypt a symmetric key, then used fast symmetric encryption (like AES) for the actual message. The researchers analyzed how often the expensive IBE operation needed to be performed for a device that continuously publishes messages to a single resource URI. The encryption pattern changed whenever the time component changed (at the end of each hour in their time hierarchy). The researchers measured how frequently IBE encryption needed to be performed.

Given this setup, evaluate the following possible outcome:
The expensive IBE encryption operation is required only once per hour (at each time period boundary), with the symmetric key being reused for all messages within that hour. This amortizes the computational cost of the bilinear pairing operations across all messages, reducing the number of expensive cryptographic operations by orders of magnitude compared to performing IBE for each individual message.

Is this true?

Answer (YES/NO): YES